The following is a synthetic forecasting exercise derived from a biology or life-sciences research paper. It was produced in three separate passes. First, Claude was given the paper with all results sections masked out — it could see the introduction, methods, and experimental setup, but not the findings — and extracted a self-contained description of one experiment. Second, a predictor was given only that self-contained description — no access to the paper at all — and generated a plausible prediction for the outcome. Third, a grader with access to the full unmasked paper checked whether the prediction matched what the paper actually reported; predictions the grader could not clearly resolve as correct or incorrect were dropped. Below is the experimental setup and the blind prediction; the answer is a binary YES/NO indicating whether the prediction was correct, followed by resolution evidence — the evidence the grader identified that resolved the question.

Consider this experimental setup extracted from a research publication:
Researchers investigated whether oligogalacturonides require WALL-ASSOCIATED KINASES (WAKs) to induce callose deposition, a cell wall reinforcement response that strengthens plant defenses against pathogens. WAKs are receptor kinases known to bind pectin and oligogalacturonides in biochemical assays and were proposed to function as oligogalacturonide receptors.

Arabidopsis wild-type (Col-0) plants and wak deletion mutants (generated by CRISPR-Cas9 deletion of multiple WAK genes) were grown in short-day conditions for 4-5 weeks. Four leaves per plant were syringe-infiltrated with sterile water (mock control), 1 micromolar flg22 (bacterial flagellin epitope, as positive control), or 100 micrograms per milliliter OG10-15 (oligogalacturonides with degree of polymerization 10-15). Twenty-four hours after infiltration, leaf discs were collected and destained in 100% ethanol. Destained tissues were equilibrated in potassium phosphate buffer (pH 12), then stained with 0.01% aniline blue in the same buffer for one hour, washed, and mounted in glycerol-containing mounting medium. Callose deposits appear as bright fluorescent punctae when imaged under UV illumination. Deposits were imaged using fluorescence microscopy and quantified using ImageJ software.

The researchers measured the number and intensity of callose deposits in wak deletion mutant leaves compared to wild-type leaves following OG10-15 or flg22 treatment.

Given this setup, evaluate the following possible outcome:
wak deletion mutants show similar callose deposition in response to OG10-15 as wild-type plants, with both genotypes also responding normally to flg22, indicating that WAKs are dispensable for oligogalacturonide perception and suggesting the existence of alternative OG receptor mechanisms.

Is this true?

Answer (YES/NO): YES